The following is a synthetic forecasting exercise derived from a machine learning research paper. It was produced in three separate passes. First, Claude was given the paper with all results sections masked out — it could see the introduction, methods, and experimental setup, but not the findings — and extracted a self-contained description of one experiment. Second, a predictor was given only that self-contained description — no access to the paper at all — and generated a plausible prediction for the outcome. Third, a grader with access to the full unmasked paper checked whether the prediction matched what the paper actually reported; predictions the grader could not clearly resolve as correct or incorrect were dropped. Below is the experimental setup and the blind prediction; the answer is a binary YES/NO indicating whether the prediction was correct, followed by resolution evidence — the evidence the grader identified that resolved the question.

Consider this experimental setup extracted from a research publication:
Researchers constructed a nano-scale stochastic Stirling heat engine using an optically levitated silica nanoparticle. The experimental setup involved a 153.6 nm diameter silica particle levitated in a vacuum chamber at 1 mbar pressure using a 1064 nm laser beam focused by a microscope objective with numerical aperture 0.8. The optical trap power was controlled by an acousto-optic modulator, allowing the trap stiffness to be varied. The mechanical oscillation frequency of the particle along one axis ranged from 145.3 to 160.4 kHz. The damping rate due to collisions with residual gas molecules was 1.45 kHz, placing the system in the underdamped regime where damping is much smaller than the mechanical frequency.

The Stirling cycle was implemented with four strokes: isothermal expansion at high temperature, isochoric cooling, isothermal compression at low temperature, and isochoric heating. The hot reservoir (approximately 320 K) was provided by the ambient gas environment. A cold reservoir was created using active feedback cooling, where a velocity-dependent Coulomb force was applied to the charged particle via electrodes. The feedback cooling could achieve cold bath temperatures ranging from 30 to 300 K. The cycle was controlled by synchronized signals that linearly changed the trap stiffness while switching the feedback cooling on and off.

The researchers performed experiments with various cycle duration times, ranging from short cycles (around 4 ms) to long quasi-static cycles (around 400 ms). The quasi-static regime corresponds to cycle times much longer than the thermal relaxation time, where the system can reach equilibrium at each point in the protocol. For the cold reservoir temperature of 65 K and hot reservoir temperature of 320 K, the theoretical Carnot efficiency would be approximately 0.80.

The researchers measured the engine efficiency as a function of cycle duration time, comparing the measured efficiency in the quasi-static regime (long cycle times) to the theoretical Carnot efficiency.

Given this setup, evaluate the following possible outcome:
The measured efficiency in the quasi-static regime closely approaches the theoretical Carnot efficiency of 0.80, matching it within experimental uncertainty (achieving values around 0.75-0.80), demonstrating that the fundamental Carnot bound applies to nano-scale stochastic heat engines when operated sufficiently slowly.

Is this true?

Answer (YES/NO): YES